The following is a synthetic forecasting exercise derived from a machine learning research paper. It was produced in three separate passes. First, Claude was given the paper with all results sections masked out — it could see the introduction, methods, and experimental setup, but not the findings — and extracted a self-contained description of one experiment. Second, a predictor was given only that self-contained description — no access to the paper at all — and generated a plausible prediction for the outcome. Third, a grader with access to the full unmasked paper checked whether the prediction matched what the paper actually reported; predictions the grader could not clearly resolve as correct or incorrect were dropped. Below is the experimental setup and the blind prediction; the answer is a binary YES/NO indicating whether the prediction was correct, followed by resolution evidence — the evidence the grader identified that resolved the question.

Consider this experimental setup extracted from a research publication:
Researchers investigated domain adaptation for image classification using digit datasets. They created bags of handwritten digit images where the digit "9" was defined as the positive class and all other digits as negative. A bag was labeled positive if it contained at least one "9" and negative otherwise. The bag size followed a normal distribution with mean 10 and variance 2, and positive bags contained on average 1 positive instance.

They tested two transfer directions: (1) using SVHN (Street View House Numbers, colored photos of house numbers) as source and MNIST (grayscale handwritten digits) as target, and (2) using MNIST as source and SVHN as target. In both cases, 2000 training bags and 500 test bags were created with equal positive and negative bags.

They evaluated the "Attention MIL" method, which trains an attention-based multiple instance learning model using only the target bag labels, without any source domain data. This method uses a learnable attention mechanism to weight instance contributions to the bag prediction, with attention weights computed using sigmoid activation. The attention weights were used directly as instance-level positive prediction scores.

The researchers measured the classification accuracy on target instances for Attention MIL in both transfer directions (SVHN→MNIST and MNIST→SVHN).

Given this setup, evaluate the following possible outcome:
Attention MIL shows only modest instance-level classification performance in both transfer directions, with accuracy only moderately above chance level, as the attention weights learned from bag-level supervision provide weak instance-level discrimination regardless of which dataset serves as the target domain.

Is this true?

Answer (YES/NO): NO